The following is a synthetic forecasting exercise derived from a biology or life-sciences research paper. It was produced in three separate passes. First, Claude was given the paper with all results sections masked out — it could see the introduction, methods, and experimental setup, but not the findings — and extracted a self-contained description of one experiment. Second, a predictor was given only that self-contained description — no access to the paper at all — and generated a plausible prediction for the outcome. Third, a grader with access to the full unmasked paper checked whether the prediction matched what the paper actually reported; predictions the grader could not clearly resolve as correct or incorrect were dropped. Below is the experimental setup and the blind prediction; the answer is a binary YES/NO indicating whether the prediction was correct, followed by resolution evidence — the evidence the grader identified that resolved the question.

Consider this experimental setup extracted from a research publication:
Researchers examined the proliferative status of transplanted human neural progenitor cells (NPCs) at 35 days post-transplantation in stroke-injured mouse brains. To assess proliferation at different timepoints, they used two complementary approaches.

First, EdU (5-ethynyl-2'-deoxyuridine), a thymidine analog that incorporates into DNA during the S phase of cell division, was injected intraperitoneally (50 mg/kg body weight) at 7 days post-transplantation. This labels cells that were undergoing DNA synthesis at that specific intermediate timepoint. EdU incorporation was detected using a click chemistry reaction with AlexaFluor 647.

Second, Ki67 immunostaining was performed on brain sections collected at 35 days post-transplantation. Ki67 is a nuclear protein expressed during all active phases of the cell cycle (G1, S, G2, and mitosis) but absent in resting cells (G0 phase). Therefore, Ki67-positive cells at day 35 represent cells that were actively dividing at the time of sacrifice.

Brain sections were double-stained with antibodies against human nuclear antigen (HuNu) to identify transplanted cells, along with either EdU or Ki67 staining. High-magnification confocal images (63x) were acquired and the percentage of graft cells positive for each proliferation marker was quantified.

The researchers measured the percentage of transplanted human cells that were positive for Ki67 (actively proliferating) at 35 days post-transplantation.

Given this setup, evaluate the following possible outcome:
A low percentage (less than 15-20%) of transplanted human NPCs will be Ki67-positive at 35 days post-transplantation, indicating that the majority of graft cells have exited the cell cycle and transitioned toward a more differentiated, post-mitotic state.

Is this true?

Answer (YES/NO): YES